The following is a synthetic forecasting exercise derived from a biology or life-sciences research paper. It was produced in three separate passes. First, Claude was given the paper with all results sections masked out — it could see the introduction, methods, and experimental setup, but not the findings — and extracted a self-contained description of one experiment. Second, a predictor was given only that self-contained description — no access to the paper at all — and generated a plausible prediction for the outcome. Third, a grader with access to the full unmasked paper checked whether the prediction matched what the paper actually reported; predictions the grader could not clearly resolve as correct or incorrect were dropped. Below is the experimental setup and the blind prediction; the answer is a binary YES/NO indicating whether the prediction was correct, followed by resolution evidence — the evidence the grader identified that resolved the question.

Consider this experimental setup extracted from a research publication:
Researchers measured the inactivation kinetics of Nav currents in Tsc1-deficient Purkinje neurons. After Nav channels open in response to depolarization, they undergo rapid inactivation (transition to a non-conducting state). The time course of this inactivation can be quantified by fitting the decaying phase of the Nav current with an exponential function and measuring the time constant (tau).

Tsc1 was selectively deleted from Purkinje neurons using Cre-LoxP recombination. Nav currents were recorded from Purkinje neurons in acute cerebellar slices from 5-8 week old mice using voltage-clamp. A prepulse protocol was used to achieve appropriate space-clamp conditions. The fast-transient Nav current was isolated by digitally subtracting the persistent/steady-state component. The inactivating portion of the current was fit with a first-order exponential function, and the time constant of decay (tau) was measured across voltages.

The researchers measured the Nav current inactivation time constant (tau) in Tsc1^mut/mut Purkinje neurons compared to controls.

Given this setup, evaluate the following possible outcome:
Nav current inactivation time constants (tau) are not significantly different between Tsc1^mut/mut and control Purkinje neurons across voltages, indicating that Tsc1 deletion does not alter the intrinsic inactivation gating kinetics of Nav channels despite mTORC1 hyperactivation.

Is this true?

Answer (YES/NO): YES